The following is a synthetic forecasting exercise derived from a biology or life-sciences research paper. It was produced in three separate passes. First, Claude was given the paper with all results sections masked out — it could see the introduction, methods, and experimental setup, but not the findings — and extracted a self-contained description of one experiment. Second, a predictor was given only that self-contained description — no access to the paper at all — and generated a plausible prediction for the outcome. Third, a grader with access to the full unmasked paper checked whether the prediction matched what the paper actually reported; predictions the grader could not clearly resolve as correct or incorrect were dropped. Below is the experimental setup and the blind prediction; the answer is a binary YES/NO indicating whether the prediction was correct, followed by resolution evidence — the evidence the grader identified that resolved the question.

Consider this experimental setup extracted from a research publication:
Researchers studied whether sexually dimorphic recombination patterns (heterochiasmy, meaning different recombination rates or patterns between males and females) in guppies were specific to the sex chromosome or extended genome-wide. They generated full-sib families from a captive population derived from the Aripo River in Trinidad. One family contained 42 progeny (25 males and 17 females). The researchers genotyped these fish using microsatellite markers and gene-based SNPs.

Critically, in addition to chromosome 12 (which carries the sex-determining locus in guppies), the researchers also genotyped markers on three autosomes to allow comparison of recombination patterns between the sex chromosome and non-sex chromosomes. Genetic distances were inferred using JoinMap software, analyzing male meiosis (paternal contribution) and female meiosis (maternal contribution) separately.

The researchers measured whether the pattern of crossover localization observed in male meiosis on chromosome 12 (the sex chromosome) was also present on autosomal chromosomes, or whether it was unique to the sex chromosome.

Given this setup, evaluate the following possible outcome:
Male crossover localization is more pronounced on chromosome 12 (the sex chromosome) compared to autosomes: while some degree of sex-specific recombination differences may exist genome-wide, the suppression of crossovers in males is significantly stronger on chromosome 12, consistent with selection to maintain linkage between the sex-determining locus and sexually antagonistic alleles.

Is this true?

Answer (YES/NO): NO